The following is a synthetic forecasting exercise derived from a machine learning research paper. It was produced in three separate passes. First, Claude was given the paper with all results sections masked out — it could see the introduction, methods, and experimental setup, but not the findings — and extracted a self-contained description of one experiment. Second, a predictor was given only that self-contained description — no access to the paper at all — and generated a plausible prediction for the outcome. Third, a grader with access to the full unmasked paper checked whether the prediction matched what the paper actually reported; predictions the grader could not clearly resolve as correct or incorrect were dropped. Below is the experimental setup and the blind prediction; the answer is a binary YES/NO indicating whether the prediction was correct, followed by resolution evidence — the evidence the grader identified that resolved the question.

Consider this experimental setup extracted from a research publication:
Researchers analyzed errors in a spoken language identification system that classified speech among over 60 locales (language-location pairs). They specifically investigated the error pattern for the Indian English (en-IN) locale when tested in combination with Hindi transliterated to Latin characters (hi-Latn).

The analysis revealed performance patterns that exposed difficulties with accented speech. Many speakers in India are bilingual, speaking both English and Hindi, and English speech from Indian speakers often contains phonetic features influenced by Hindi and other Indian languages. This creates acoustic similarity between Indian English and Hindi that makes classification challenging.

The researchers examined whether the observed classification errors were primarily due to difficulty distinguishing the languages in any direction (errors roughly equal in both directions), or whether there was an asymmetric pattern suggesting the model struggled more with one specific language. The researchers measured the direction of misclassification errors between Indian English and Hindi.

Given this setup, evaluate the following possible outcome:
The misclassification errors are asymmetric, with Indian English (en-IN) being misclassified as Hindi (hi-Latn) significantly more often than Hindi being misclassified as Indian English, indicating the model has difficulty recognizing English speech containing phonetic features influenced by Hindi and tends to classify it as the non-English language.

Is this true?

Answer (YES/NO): YES